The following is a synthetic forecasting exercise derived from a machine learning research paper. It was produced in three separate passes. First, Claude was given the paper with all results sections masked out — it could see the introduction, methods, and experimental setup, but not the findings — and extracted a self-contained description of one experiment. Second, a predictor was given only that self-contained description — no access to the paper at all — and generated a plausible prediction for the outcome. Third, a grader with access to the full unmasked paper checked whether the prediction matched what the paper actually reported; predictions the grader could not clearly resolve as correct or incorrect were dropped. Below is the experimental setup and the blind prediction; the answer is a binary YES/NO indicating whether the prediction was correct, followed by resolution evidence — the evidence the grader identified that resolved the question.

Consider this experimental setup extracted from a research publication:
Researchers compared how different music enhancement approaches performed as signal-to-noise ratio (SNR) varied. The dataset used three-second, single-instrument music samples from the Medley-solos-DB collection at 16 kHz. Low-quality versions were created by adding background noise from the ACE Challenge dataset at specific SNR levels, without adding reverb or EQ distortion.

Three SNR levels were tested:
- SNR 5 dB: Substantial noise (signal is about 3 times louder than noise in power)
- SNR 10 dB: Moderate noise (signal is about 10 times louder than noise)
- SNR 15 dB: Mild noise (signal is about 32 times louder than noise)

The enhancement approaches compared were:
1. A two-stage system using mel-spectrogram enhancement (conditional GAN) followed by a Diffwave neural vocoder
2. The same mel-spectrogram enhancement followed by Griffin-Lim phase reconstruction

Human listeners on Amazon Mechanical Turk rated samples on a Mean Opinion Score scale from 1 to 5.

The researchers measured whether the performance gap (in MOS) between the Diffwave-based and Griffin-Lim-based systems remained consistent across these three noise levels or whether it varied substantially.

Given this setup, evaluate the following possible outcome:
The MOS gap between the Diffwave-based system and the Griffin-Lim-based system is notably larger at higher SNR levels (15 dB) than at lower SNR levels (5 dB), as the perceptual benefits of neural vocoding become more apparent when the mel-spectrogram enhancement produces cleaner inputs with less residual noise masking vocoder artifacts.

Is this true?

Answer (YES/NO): NO